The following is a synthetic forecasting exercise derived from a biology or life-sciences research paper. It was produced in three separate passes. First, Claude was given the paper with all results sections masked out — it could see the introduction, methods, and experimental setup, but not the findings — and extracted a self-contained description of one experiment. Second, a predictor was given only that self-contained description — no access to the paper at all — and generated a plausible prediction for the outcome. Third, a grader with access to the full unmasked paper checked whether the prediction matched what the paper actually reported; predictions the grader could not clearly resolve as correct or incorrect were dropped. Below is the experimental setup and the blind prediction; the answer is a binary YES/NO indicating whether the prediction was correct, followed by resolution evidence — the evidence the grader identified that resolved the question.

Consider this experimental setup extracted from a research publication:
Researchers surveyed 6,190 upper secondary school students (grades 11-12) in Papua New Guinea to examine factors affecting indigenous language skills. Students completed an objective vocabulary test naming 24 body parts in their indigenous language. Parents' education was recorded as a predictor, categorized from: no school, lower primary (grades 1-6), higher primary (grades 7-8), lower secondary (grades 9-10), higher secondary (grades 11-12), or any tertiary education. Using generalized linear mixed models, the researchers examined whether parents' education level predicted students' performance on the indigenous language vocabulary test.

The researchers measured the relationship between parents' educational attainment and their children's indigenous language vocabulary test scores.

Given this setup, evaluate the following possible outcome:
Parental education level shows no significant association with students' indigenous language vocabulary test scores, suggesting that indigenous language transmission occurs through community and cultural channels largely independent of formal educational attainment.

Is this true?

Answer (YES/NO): NO